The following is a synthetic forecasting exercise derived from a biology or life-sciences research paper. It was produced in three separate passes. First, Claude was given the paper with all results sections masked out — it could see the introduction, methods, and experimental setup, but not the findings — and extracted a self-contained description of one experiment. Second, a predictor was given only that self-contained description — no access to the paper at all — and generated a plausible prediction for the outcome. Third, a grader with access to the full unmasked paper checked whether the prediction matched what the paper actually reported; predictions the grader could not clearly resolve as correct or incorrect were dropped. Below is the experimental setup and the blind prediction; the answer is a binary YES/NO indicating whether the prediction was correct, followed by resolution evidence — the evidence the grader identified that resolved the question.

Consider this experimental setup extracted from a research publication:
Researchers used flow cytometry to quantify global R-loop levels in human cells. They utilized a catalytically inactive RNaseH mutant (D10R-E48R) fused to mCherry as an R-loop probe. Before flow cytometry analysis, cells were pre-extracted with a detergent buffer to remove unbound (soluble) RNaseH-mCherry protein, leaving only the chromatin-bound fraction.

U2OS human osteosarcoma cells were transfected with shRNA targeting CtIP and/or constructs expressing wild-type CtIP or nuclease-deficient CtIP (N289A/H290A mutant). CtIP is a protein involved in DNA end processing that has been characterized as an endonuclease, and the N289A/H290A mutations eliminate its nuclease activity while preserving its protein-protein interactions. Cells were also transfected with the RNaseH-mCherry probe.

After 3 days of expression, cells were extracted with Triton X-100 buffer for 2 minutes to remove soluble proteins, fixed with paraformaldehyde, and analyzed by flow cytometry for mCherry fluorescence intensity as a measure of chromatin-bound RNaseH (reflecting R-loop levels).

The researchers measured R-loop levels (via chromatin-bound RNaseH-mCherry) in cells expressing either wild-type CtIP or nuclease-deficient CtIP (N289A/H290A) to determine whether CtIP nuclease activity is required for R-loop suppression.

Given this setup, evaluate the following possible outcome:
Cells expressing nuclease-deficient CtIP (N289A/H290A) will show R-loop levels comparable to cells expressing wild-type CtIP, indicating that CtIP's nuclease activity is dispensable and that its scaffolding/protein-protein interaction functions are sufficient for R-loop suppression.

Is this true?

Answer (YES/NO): NO